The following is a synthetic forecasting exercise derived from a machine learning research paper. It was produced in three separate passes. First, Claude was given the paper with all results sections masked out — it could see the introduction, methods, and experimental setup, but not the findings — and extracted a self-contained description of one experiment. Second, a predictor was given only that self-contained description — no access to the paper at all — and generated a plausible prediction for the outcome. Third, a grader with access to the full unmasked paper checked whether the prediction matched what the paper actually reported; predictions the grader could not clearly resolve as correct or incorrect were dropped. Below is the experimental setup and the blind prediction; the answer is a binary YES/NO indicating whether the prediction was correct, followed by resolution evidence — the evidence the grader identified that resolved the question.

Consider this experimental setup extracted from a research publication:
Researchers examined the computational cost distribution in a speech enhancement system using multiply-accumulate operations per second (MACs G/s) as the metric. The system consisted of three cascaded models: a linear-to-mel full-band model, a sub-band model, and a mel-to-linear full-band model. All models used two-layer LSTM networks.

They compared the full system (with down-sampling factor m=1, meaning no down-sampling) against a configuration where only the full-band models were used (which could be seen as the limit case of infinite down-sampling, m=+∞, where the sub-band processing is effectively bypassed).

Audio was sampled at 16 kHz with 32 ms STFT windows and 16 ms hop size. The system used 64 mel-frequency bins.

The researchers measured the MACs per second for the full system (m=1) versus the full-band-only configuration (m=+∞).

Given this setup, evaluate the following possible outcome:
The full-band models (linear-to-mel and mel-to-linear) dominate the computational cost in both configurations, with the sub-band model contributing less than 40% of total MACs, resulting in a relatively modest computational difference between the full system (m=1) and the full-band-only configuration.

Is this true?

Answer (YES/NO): NO